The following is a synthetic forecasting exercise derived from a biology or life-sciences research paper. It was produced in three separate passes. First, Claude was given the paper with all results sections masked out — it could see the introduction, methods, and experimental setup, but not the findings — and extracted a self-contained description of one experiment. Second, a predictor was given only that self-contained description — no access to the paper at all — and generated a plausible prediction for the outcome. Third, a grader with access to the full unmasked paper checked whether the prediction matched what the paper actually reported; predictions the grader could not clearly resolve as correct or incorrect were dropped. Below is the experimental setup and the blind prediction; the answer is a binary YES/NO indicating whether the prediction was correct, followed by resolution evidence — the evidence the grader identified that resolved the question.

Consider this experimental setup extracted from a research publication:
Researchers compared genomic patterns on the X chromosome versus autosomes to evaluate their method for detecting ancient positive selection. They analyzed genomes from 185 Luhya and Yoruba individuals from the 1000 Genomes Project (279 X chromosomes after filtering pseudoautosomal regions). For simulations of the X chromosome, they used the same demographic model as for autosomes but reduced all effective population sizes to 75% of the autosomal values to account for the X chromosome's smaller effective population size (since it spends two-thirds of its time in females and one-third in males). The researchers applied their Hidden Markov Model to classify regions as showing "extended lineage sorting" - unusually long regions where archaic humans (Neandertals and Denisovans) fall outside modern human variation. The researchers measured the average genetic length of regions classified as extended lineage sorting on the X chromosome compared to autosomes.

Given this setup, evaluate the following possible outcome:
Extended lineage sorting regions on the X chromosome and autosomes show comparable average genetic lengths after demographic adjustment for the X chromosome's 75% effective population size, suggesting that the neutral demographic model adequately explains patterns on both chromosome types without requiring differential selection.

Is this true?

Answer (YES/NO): NO